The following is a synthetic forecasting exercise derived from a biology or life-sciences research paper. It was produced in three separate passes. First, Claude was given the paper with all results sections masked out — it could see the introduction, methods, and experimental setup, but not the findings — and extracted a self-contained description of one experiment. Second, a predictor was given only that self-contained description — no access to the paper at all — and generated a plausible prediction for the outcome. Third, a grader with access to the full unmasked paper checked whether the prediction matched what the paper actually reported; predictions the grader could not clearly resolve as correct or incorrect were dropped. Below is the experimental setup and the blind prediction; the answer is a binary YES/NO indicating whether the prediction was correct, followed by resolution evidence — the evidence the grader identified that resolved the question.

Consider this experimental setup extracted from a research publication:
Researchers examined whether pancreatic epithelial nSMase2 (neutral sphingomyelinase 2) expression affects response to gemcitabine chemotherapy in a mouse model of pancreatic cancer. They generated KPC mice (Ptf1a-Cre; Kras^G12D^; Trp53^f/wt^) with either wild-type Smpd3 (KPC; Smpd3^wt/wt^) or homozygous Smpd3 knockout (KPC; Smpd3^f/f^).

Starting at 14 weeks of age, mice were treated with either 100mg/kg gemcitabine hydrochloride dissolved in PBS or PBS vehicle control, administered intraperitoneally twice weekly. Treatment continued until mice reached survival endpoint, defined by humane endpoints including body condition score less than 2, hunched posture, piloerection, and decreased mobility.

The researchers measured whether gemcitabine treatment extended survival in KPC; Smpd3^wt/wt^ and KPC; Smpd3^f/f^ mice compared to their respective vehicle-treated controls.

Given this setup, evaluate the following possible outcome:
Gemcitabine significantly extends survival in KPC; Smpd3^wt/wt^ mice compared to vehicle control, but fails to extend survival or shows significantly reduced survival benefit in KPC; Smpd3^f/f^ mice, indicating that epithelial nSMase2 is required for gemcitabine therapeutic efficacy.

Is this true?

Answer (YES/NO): YES